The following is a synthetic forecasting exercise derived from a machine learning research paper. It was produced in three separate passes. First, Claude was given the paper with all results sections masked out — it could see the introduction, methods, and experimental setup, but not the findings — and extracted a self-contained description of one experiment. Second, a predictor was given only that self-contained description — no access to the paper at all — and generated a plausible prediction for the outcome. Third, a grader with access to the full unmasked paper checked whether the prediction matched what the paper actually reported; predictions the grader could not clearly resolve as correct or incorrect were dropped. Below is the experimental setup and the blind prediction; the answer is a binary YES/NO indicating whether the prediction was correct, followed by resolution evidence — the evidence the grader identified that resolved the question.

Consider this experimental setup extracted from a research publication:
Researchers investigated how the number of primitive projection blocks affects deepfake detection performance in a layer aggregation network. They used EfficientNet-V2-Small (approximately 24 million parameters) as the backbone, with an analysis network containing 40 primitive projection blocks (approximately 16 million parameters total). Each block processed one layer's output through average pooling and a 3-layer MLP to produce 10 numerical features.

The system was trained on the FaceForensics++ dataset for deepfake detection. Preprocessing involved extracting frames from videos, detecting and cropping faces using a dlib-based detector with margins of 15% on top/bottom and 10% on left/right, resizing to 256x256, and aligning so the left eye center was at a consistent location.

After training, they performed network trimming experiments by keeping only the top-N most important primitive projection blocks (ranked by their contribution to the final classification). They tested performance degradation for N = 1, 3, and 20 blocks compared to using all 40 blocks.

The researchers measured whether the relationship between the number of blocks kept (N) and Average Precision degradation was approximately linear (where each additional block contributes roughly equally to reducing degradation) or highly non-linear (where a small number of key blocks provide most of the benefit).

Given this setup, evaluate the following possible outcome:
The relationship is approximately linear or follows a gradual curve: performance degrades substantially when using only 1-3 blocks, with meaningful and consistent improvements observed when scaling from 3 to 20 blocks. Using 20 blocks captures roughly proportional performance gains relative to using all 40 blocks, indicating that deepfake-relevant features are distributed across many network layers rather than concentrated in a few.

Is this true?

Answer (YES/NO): NO